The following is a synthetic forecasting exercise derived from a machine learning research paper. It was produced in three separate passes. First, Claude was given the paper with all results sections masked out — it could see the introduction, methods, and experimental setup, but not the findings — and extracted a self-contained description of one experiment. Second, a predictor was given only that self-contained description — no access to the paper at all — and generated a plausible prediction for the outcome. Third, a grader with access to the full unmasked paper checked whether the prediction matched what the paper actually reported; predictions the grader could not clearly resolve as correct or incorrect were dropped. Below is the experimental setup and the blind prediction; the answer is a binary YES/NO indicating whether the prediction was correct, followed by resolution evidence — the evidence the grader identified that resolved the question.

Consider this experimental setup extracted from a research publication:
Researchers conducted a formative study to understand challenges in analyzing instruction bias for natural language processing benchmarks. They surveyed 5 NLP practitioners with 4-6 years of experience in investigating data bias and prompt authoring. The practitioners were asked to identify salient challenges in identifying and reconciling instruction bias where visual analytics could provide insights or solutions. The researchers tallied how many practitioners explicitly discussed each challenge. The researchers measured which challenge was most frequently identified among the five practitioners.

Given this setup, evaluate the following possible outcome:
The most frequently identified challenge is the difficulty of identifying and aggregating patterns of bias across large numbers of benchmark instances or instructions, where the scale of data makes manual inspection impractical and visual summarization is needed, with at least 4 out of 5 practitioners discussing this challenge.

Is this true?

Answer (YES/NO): NO